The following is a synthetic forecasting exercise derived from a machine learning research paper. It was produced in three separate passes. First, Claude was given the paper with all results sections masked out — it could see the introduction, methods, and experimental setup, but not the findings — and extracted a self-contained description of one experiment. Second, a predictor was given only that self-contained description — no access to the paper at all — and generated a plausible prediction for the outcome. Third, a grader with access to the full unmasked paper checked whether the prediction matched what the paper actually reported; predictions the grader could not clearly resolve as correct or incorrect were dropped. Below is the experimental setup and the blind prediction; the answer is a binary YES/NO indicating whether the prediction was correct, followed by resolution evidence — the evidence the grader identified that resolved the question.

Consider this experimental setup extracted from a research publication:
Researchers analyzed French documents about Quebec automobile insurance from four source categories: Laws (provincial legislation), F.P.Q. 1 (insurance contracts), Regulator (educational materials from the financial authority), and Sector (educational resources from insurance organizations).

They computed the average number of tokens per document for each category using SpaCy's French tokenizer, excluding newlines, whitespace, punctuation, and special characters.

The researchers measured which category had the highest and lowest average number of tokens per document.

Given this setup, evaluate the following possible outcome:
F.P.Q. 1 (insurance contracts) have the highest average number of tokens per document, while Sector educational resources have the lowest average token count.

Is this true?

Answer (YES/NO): NO